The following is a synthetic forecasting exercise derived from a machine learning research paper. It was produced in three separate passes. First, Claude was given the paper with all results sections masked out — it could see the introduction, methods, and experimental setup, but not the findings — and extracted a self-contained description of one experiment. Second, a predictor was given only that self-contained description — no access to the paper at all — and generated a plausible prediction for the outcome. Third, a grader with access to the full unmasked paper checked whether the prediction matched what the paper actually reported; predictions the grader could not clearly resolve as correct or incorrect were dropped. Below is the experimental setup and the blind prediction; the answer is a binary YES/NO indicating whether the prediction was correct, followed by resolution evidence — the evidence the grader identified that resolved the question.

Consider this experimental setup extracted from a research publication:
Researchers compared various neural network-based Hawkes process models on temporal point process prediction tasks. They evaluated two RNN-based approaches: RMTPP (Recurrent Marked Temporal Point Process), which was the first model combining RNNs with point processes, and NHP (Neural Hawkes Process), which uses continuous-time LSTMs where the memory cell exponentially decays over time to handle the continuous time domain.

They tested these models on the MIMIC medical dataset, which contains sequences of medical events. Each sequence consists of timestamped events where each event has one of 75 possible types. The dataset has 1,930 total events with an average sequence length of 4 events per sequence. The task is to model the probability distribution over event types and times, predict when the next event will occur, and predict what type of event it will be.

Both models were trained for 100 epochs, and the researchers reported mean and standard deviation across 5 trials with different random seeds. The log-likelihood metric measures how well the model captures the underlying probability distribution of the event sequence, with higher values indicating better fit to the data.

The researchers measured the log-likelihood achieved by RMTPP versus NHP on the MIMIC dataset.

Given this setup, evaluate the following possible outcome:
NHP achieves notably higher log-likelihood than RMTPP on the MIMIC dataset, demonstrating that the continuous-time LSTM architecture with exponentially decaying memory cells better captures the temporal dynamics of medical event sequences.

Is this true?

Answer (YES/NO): YES